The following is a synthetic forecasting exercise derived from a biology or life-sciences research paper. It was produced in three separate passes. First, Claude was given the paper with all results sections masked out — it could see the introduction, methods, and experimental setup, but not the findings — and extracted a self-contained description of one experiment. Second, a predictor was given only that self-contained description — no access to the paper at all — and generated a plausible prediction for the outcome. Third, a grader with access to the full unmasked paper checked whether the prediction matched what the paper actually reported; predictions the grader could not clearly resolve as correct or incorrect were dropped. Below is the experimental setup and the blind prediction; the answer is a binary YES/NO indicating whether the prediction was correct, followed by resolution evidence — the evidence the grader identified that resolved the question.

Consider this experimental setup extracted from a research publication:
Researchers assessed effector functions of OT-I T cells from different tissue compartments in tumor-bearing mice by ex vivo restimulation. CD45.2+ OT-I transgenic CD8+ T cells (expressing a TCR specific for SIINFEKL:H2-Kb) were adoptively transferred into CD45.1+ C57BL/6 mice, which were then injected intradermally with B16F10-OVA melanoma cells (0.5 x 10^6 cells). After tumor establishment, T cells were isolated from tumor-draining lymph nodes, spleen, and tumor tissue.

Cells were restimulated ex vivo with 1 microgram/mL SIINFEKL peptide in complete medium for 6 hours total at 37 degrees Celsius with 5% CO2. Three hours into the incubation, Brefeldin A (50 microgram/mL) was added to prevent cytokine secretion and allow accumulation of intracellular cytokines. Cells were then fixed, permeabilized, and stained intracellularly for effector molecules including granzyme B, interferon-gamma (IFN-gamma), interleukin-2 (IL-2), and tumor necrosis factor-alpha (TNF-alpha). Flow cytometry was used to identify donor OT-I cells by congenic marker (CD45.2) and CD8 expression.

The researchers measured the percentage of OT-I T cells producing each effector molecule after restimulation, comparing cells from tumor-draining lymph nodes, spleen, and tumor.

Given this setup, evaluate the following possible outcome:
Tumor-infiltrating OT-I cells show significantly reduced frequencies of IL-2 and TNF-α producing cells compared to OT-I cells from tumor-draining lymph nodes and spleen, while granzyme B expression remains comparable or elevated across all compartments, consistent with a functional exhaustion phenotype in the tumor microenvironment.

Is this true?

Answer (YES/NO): NO